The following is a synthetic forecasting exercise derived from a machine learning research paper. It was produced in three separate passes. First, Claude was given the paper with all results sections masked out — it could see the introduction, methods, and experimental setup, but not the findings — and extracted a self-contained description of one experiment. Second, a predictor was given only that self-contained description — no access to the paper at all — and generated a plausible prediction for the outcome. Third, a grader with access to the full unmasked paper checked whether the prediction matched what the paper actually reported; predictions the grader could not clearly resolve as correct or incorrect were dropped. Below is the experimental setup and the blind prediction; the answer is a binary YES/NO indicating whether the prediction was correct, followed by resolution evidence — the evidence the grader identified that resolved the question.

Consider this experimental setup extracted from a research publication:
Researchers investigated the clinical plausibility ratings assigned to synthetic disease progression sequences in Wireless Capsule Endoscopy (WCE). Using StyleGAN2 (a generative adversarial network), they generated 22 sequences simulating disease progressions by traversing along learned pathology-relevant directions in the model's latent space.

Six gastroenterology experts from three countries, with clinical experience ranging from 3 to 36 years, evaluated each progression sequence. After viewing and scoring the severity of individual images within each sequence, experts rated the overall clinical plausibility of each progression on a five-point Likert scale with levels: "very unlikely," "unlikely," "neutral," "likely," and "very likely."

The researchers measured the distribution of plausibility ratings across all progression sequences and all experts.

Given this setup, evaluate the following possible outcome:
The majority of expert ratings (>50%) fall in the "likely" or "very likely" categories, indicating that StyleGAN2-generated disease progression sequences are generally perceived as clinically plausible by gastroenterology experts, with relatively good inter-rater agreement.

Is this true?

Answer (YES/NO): NO